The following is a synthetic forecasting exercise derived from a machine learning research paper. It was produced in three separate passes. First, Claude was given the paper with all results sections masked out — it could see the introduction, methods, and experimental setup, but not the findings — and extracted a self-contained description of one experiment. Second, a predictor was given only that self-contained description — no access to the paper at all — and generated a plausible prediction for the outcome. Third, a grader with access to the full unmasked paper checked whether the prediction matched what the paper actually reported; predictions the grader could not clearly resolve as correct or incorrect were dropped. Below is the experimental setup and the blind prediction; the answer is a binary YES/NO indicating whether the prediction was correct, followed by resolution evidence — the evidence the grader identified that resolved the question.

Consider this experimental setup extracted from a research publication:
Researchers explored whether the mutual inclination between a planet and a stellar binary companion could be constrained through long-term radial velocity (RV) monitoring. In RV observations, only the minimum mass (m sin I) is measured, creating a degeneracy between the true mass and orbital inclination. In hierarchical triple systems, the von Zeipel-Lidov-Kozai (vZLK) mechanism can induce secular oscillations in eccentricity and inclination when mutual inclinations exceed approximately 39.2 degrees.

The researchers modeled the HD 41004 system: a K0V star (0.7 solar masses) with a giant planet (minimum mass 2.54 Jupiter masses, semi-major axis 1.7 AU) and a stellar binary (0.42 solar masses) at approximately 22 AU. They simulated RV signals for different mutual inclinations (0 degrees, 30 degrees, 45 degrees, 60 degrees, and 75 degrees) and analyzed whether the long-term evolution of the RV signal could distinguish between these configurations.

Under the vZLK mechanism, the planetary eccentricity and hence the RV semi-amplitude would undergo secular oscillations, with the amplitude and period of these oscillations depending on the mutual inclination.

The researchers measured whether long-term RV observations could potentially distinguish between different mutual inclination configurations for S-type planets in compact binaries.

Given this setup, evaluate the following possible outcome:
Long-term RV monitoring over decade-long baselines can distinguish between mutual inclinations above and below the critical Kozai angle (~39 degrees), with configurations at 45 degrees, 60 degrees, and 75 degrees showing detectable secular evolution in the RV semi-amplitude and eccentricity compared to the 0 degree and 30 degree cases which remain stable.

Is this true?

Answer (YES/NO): NO